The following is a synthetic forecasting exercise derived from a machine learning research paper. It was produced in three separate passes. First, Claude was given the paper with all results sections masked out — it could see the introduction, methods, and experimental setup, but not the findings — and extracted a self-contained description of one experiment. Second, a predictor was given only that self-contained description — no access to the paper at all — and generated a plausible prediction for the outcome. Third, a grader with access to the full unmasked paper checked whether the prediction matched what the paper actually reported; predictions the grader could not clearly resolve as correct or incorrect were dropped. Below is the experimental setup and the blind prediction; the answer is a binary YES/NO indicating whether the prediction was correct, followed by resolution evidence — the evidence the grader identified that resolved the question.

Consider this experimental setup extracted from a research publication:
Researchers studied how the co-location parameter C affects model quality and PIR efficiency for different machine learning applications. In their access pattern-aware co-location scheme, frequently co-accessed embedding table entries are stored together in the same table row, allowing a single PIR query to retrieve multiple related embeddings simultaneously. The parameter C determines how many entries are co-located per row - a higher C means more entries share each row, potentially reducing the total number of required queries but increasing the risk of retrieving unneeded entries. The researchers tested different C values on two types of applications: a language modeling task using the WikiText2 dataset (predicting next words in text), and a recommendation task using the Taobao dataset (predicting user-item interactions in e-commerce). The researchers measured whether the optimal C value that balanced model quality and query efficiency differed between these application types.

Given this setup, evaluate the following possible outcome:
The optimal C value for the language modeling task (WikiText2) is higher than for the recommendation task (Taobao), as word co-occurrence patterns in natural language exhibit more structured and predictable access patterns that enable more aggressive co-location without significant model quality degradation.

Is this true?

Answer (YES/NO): YES